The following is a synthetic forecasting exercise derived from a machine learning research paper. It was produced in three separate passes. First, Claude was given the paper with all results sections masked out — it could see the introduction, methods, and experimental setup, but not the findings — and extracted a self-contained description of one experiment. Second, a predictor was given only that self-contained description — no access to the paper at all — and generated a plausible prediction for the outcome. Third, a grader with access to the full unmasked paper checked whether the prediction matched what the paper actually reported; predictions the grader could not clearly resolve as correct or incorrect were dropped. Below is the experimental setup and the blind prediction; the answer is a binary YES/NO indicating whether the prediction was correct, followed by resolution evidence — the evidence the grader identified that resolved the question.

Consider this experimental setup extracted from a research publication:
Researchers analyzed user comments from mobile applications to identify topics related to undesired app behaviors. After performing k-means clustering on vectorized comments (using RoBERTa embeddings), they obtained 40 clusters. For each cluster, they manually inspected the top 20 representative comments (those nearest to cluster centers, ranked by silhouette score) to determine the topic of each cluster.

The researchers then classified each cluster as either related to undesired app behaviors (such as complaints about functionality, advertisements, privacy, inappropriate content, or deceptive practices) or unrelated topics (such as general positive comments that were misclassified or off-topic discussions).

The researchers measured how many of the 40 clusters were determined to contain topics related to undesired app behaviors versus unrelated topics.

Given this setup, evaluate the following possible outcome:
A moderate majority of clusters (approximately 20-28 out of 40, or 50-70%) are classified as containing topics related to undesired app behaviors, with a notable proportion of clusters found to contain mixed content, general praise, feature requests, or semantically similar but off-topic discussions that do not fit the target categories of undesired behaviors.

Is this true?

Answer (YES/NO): NO